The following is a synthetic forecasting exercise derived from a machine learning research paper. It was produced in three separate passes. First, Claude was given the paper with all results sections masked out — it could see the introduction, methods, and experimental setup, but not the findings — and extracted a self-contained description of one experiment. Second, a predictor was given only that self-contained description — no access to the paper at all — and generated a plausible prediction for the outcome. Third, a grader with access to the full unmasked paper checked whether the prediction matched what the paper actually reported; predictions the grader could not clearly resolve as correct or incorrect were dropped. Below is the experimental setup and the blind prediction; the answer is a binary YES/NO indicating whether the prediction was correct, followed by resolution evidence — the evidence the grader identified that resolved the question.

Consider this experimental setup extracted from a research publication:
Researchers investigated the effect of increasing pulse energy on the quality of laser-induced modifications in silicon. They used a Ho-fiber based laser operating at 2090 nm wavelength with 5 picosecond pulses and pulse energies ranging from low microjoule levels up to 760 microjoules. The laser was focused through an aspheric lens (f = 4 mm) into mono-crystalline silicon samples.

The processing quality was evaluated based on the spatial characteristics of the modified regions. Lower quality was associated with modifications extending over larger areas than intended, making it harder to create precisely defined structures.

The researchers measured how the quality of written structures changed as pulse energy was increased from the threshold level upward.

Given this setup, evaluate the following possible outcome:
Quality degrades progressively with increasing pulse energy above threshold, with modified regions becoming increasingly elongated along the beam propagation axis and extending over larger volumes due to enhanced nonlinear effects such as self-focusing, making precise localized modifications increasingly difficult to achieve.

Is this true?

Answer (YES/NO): NO